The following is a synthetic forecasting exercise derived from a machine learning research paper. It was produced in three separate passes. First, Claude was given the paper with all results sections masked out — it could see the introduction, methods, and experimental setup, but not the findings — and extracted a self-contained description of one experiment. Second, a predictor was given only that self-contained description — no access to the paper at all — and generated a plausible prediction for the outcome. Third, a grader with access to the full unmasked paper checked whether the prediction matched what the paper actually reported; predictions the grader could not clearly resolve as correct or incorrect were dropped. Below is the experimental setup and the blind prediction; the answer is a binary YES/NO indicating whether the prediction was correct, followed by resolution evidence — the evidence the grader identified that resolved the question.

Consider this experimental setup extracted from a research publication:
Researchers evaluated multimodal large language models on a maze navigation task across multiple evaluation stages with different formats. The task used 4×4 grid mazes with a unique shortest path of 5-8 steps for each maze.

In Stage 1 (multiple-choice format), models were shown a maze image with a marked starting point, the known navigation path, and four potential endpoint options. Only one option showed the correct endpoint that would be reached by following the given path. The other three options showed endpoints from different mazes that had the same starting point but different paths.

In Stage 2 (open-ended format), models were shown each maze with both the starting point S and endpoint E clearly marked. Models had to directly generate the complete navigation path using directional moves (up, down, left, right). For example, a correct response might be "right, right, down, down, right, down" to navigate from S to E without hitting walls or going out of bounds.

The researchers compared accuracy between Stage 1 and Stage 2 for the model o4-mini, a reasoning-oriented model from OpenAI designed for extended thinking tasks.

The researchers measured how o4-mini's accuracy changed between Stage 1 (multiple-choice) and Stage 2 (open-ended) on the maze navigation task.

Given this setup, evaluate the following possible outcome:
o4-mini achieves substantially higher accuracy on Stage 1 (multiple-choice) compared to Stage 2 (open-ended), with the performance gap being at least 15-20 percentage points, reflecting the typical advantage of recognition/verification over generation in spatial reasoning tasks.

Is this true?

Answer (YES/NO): YES